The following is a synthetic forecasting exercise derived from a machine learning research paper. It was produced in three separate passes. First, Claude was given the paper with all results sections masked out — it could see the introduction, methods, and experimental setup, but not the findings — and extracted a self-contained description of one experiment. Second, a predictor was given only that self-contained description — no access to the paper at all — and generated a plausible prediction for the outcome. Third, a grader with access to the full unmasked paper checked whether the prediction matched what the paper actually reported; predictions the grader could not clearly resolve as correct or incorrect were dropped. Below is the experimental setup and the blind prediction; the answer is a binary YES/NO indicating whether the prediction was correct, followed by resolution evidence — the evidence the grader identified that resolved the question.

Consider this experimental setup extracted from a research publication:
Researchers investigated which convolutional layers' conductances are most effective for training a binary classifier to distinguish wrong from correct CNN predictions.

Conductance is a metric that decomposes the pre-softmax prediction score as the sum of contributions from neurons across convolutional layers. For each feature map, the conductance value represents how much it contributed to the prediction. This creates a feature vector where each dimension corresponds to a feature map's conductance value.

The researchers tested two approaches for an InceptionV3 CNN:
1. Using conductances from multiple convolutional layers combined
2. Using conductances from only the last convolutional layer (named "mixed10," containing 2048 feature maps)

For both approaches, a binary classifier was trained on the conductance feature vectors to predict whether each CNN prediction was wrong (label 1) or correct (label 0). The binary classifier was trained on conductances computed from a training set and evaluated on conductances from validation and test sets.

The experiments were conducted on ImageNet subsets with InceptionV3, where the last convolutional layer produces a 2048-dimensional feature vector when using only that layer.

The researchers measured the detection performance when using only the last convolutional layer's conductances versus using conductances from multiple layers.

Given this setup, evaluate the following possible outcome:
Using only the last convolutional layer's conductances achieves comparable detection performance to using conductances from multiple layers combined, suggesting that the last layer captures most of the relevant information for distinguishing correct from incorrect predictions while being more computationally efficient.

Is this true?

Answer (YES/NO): YES